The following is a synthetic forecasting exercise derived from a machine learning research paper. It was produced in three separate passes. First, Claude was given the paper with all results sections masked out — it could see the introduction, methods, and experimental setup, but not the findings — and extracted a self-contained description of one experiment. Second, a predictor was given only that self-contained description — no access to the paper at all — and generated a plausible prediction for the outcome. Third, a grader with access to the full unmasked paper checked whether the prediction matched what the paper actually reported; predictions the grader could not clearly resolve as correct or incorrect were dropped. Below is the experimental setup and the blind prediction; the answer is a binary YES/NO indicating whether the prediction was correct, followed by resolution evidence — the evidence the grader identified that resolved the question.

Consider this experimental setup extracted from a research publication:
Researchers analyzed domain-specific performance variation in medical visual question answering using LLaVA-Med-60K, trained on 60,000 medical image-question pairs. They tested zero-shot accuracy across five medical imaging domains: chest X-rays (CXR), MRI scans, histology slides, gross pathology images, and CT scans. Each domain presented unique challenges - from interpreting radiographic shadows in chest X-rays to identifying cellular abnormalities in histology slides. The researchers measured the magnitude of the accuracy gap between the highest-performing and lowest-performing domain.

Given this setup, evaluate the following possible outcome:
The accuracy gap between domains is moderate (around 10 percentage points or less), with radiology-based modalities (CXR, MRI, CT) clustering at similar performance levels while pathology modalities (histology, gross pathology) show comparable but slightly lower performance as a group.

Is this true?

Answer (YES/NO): NO